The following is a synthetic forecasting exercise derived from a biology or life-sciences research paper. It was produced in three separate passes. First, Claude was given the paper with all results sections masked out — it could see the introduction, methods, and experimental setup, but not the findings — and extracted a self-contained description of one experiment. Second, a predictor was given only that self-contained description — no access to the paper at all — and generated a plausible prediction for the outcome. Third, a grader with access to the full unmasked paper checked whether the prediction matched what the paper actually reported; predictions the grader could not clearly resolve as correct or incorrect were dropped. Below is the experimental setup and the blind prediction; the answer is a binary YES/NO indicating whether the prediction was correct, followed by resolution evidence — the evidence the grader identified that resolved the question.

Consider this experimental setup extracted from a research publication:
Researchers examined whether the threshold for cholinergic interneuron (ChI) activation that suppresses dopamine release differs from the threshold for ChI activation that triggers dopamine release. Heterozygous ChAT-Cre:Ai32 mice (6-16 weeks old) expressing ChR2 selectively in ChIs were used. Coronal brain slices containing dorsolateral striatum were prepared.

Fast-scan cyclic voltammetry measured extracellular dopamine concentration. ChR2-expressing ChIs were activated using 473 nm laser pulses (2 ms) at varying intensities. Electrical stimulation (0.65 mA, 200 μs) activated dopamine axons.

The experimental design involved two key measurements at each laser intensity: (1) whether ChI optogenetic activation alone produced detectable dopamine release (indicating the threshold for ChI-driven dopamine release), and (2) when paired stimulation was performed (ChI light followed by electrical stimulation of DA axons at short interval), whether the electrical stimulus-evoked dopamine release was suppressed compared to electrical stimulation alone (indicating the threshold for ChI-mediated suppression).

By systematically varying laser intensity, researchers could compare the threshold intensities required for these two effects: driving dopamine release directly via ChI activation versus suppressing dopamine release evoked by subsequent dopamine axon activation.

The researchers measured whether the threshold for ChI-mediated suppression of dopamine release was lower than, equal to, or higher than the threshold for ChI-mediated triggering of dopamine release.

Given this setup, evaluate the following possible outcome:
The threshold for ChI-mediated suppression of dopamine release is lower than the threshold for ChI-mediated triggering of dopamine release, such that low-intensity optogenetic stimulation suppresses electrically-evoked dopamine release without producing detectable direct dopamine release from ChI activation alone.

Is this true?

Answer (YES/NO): YES